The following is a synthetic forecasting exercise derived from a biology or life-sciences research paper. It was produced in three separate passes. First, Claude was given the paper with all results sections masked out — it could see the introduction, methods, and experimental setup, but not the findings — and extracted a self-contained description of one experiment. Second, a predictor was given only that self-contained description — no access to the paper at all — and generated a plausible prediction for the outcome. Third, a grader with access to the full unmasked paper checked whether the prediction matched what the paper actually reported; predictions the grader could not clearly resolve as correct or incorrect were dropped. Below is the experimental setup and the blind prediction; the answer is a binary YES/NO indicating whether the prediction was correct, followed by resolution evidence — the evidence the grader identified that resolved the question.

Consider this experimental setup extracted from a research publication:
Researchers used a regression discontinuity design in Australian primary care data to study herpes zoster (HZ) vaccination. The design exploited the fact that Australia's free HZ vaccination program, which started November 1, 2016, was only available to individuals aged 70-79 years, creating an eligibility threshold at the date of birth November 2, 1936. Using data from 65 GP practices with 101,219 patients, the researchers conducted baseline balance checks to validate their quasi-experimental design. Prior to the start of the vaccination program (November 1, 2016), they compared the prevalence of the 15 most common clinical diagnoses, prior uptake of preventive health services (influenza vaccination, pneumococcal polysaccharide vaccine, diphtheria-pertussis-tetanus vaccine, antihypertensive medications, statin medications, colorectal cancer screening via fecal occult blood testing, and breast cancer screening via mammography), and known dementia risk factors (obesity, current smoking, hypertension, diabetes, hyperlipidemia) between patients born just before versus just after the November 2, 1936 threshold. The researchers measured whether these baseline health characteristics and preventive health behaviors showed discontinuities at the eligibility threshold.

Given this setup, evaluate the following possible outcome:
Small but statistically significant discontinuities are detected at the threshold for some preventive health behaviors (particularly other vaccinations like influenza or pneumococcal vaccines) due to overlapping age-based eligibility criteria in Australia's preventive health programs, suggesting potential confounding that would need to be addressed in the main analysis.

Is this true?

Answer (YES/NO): NO